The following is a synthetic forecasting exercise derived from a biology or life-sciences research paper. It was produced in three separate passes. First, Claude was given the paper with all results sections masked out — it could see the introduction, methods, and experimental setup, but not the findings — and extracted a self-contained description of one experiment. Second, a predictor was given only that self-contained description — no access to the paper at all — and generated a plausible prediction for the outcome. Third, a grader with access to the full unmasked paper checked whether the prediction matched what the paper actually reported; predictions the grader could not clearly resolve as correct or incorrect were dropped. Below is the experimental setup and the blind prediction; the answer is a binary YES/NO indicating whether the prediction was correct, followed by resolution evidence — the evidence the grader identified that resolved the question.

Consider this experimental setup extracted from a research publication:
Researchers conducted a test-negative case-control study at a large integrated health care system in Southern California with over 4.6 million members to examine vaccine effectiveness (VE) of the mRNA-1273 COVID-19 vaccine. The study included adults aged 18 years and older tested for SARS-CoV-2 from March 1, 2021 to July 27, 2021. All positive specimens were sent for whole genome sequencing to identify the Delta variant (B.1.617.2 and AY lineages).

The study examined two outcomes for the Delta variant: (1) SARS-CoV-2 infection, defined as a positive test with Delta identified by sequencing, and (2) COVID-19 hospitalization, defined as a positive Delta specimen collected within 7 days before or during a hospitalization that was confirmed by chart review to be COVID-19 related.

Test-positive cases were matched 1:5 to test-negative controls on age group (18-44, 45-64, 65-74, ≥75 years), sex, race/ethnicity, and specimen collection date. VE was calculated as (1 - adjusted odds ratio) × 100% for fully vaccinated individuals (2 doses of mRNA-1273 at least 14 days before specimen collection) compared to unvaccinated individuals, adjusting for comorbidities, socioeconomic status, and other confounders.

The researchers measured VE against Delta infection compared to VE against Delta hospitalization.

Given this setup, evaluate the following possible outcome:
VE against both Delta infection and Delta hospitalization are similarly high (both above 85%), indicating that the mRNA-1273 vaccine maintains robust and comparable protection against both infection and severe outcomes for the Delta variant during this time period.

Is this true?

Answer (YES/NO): NO